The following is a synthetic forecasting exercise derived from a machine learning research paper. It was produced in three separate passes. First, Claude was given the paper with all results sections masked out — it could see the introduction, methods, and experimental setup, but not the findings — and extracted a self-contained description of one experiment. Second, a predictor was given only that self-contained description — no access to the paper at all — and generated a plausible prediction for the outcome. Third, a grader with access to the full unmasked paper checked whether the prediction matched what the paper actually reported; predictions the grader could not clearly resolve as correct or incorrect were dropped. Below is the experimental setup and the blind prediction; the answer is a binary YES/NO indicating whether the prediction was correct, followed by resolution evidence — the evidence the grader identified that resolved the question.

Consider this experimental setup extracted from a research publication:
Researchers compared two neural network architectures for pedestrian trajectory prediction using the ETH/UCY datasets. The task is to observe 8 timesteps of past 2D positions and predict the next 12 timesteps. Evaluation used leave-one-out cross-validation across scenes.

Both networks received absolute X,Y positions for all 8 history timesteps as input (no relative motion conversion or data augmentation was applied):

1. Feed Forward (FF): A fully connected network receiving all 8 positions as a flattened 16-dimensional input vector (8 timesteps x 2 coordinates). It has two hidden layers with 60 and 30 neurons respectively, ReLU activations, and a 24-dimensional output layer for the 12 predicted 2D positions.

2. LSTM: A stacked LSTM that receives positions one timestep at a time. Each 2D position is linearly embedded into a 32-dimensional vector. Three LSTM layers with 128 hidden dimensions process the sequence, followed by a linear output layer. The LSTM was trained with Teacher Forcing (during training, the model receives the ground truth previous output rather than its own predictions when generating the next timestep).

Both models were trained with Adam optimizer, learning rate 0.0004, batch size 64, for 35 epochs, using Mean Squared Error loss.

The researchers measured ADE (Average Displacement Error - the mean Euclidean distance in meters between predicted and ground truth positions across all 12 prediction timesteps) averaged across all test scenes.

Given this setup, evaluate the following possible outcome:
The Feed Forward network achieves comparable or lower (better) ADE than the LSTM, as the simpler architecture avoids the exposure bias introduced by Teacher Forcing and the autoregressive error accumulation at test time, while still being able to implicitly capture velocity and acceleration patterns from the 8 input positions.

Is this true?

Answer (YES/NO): YES